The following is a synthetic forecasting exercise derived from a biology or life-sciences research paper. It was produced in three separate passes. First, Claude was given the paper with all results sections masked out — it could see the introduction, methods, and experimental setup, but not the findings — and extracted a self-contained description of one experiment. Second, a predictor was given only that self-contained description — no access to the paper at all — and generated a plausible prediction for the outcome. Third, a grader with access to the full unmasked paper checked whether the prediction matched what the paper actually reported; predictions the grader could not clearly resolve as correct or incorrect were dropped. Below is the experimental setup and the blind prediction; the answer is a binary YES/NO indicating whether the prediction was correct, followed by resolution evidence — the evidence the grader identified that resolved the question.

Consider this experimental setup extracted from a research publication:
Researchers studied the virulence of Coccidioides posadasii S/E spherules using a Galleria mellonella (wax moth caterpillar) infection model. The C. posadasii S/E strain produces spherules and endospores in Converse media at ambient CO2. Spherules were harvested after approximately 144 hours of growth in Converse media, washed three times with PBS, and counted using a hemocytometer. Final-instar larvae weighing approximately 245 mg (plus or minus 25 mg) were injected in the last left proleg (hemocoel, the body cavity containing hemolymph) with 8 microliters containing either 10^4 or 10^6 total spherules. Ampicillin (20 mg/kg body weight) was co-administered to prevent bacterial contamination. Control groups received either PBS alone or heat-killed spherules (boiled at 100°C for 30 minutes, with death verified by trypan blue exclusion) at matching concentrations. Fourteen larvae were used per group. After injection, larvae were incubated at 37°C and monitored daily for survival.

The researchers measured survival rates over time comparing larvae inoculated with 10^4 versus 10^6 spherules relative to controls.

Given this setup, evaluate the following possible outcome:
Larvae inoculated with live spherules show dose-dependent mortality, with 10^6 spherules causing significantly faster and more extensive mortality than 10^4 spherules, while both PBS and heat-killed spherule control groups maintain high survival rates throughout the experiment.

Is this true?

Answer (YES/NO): NO